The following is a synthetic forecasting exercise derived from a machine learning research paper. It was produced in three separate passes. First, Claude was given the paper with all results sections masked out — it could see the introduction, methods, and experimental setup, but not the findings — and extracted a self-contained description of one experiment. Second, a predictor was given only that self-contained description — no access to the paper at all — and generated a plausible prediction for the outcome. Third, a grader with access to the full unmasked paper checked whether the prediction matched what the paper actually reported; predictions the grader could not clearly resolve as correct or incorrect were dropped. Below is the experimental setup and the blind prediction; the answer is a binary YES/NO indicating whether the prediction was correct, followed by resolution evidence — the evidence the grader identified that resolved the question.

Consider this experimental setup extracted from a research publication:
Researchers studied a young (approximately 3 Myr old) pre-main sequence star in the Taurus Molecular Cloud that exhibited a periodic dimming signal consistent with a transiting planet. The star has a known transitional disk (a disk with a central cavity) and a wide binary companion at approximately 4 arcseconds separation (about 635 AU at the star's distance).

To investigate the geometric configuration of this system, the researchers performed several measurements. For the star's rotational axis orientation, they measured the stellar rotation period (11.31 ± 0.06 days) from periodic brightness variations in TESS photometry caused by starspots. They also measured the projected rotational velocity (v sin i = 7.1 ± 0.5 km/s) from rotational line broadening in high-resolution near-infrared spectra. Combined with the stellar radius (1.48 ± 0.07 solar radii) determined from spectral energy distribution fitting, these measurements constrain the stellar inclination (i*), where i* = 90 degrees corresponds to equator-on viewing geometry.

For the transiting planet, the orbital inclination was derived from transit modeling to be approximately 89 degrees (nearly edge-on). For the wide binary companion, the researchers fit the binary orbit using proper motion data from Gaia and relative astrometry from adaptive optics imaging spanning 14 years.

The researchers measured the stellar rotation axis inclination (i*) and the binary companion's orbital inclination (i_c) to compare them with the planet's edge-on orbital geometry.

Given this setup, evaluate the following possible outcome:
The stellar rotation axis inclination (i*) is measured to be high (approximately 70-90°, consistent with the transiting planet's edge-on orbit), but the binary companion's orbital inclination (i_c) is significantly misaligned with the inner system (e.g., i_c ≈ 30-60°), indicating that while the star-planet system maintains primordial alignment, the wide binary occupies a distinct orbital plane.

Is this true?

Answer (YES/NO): NO